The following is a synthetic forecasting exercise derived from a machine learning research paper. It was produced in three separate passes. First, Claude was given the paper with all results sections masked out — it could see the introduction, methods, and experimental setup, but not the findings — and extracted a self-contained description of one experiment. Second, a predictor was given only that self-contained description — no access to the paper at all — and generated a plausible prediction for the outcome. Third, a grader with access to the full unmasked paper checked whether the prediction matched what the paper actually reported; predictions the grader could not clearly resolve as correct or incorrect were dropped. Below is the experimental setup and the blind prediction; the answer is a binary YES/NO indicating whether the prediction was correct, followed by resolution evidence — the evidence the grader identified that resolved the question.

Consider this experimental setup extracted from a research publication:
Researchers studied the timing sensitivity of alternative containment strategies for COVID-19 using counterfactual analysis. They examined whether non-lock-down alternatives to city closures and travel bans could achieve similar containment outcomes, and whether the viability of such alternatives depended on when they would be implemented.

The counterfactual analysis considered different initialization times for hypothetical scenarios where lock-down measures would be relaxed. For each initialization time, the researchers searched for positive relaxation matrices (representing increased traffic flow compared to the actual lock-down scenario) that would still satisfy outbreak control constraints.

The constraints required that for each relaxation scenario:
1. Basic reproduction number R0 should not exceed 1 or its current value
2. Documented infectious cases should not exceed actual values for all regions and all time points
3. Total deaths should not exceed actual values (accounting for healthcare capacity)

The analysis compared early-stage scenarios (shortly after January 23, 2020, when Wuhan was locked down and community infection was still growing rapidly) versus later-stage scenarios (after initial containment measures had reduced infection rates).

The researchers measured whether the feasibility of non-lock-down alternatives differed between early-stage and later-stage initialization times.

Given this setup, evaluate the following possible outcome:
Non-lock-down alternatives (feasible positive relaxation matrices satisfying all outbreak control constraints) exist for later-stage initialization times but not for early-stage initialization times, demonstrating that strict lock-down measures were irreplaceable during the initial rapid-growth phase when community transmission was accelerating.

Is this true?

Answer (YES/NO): YES